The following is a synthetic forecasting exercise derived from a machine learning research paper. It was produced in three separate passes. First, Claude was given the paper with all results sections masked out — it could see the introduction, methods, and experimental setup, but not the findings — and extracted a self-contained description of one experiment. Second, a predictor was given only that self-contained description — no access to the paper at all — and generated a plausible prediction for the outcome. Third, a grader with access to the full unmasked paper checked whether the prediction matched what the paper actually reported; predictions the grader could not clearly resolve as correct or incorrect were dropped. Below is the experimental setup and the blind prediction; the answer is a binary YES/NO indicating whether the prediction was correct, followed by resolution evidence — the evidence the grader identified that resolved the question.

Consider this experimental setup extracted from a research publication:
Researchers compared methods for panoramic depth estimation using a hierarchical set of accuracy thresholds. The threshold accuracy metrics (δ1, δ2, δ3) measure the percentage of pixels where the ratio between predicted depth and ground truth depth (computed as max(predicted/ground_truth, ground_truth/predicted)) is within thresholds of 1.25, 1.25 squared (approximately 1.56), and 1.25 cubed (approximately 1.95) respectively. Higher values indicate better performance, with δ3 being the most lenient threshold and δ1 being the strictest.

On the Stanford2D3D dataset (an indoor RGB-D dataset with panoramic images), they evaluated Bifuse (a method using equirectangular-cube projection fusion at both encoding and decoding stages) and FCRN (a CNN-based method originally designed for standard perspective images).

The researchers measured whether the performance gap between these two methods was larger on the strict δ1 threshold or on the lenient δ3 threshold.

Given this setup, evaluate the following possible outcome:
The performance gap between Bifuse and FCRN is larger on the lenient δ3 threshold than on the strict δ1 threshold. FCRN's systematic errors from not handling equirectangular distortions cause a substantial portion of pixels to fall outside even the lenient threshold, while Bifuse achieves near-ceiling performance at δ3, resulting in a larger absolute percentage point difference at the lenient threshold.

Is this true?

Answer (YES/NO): NO